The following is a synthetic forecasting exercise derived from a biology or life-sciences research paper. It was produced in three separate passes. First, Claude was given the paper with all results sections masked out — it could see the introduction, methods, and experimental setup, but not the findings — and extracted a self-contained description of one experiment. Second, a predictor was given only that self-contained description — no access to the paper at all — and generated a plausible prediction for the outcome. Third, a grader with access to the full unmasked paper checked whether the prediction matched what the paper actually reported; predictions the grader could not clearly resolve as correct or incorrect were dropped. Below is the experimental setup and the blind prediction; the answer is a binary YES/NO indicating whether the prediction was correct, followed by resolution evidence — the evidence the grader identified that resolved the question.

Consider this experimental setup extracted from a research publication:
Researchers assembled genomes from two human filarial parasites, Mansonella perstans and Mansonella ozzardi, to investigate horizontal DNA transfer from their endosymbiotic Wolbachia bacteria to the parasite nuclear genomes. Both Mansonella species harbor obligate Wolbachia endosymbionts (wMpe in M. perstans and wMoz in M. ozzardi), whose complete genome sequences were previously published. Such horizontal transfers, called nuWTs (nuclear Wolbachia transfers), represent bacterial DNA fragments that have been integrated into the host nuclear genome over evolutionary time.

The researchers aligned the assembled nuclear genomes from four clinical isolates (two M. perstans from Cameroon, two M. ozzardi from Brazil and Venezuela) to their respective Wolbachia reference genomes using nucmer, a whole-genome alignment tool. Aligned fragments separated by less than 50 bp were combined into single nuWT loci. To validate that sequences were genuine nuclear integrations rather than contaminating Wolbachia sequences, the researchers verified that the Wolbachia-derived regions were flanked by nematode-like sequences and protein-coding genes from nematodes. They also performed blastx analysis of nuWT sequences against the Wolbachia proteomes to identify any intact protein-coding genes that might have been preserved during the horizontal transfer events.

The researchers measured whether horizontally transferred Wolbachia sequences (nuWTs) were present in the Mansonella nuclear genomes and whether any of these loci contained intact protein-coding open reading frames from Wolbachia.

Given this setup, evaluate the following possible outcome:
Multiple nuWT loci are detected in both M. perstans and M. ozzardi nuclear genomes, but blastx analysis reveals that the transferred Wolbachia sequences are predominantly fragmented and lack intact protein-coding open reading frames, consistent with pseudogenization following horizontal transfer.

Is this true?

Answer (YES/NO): YES